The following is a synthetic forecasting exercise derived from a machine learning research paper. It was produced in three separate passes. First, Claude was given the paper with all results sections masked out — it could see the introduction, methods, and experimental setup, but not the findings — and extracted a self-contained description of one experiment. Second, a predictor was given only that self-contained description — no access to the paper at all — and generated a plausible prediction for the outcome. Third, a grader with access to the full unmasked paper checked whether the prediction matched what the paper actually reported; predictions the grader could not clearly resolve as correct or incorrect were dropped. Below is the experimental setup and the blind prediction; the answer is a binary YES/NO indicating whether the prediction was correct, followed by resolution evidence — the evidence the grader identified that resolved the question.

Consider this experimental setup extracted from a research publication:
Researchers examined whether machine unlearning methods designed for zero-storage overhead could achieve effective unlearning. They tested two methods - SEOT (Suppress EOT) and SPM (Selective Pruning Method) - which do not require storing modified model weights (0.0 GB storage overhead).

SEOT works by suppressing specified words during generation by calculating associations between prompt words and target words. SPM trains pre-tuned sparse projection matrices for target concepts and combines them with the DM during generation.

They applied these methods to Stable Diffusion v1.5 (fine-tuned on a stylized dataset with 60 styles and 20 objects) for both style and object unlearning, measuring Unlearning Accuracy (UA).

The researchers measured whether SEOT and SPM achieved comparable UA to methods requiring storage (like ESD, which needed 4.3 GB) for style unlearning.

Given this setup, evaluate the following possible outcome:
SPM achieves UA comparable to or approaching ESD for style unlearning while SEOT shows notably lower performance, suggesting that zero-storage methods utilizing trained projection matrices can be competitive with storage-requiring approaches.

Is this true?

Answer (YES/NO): NO